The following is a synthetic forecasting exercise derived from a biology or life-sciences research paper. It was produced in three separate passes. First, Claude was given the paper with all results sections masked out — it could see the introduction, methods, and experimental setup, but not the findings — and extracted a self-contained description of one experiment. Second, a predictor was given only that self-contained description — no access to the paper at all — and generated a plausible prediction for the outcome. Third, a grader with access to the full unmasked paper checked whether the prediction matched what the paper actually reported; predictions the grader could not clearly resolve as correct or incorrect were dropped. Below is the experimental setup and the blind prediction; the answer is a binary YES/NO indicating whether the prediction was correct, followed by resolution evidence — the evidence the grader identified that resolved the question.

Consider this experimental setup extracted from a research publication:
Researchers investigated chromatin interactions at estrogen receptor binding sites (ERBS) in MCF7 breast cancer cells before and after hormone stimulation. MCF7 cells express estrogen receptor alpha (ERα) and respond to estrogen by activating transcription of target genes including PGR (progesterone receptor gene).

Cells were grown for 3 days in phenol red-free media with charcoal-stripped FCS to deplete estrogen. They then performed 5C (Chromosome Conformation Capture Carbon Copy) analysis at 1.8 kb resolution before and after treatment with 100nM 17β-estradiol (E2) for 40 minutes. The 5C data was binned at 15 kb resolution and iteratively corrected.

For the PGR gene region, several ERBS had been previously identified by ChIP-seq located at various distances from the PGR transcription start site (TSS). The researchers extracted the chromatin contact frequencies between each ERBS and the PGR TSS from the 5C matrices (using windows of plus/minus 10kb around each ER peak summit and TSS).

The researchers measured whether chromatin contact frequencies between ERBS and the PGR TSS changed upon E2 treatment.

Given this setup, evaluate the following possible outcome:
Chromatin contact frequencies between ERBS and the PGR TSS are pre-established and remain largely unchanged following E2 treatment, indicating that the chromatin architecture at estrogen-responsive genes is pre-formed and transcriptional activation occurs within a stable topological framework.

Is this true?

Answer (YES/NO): NO